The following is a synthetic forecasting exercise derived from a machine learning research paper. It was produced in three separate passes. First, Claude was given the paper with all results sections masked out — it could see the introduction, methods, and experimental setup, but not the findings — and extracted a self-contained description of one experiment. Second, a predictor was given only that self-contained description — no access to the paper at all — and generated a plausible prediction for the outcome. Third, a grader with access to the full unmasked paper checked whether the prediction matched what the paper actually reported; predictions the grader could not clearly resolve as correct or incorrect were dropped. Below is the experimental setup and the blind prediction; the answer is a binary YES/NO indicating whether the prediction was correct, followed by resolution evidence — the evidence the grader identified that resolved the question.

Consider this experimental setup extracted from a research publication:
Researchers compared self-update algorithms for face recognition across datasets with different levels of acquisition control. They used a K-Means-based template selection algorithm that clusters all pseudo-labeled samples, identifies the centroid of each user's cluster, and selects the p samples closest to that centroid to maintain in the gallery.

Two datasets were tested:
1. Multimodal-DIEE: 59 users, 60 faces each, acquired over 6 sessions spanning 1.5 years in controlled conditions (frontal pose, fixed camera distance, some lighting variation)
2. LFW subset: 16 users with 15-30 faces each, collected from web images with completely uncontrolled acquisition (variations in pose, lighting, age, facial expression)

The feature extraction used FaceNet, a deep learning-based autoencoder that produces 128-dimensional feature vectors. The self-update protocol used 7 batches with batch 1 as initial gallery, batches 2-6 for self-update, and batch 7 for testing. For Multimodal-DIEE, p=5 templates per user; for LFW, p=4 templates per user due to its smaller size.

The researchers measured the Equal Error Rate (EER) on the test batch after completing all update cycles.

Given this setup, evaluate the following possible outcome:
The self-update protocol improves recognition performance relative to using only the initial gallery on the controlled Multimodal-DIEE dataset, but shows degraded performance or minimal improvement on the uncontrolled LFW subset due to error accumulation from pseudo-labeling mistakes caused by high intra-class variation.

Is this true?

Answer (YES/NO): NO